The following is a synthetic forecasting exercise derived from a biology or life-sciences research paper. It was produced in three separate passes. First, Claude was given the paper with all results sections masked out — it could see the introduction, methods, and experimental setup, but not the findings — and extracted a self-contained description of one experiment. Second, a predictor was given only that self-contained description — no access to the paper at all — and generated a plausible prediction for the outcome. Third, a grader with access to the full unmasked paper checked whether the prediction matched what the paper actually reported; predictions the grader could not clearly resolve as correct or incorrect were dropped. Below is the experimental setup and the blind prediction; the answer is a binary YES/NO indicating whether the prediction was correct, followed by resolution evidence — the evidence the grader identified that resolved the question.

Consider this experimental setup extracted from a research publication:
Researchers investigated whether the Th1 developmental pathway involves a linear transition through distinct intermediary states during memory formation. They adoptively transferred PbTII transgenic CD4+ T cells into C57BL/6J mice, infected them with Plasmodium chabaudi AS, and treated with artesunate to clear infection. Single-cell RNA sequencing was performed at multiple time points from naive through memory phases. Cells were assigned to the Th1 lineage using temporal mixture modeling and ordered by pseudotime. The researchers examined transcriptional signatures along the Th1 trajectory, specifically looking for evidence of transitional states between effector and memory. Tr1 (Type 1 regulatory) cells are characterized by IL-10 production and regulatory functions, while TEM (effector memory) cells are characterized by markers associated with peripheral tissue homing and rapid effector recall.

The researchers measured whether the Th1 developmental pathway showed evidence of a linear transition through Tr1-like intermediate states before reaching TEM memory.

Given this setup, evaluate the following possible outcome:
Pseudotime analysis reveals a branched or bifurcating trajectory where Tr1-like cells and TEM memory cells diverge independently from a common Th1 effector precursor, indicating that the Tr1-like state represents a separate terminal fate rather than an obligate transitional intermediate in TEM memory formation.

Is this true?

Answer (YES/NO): NO